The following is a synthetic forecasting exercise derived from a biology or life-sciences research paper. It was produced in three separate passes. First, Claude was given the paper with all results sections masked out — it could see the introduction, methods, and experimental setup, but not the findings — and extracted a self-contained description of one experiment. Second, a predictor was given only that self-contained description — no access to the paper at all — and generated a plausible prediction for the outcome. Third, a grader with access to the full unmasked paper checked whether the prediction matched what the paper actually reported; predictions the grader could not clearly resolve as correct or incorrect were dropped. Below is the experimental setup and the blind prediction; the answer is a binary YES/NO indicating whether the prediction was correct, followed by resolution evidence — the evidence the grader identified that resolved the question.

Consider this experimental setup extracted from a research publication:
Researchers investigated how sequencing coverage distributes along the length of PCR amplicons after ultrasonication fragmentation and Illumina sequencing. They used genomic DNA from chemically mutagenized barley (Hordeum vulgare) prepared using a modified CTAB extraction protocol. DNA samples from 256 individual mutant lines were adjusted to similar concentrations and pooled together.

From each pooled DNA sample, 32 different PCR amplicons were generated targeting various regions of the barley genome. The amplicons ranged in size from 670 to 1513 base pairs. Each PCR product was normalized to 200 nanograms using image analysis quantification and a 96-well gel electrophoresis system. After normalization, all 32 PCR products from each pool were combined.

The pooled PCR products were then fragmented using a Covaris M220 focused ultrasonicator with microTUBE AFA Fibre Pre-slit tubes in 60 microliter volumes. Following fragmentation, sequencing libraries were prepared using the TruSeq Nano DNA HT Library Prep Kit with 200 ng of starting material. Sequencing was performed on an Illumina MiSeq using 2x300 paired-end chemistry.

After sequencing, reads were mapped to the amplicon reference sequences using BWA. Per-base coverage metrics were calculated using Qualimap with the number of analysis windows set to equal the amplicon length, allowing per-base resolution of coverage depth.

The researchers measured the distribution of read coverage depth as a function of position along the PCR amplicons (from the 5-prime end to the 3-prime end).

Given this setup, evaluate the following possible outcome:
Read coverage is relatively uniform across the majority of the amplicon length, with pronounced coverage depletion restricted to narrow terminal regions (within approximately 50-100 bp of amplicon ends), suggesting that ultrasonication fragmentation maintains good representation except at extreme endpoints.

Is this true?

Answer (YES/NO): NO